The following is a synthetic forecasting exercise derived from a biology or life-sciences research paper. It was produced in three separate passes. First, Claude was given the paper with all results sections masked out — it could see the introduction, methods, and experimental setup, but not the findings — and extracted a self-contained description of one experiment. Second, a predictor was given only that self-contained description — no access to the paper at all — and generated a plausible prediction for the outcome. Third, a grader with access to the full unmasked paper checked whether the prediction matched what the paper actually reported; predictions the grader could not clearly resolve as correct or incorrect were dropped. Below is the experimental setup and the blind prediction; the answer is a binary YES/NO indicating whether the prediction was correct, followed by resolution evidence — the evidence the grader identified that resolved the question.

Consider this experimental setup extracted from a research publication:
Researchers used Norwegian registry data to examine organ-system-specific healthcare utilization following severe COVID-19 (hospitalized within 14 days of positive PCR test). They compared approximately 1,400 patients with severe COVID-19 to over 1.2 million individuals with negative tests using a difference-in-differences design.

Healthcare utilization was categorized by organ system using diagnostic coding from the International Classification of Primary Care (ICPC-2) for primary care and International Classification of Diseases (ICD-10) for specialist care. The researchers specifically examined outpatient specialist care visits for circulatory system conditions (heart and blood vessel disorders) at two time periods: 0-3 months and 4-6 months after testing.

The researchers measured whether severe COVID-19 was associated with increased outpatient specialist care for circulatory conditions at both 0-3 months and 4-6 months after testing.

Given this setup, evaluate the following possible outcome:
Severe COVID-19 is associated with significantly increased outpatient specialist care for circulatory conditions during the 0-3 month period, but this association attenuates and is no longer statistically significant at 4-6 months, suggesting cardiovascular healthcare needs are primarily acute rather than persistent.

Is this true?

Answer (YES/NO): NO